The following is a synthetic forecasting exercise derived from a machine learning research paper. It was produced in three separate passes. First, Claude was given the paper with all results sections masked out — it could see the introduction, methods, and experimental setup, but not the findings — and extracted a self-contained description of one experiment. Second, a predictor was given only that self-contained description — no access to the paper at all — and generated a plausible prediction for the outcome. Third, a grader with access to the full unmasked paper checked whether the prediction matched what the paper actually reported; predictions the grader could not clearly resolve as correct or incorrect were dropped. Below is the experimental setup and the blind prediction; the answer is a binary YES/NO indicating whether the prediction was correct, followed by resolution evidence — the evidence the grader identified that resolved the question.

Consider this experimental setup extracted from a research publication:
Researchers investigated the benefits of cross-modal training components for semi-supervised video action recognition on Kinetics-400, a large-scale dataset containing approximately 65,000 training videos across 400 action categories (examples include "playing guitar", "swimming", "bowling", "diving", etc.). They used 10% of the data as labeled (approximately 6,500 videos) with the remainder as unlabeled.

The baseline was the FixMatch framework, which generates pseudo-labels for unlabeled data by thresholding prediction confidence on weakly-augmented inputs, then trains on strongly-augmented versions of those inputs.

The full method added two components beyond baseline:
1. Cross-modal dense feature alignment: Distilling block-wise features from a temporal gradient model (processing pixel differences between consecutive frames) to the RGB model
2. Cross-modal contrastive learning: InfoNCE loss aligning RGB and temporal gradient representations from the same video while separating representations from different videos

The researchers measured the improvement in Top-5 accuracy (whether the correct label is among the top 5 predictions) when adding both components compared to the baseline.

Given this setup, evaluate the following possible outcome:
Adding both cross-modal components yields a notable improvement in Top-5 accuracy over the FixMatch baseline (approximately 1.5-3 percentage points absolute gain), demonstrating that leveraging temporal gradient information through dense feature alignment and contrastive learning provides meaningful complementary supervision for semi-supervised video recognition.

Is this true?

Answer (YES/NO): NO